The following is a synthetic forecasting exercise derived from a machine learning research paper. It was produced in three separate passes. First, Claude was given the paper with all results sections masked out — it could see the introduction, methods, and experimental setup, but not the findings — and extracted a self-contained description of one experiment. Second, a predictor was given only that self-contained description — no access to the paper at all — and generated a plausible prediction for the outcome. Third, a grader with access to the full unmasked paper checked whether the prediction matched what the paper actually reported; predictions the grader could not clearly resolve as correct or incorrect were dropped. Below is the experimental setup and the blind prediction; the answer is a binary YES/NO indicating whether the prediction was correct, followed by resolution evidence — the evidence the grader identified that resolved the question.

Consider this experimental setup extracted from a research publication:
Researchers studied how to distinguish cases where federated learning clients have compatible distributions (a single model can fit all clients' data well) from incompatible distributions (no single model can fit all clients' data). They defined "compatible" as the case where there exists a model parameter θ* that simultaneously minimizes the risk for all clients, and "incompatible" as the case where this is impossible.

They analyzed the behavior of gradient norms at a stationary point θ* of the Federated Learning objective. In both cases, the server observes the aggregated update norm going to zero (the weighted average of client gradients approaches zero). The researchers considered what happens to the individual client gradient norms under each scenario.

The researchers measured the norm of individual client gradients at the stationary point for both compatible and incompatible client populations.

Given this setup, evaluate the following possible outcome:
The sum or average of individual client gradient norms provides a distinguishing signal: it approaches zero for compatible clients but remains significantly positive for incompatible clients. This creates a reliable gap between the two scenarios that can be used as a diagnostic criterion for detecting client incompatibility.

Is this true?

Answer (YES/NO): NO